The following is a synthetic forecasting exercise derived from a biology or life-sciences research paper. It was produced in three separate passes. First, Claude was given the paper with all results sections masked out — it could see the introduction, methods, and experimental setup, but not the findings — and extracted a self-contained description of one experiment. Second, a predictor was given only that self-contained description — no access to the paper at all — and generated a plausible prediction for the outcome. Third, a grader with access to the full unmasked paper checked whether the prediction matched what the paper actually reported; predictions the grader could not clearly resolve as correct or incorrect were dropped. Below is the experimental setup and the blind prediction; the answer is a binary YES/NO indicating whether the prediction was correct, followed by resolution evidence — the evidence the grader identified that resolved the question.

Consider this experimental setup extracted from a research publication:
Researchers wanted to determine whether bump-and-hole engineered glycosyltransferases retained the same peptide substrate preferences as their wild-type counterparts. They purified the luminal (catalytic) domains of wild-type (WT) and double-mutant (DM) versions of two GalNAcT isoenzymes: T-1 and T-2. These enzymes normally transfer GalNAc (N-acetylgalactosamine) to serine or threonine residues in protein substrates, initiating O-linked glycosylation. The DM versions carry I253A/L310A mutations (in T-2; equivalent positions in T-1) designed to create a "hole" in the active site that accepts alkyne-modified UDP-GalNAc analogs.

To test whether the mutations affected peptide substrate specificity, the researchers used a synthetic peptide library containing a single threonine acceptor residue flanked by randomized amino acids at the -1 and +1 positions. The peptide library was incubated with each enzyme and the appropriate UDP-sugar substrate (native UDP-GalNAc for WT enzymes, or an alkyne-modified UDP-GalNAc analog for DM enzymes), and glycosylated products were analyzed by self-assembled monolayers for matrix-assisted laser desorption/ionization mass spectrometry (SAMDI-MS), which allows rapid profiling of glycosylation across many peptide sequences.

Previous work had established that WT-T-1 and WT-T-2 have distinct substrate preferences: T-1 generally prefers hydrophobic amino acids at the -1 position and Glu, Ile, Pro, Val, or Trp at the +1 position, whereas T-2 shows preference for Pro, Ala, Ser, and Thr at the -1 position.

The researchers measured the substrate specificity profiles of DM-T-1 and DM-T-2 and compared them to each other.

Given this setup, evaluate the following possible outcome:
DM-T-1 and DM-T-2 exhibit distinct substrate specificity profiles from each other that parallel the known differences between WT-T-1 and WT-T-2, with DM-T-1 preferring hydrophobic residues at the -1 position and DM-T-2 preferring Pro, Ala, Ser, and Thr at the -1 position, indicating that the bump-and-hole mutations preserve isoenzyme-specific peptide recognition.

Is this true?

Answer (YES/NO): YES